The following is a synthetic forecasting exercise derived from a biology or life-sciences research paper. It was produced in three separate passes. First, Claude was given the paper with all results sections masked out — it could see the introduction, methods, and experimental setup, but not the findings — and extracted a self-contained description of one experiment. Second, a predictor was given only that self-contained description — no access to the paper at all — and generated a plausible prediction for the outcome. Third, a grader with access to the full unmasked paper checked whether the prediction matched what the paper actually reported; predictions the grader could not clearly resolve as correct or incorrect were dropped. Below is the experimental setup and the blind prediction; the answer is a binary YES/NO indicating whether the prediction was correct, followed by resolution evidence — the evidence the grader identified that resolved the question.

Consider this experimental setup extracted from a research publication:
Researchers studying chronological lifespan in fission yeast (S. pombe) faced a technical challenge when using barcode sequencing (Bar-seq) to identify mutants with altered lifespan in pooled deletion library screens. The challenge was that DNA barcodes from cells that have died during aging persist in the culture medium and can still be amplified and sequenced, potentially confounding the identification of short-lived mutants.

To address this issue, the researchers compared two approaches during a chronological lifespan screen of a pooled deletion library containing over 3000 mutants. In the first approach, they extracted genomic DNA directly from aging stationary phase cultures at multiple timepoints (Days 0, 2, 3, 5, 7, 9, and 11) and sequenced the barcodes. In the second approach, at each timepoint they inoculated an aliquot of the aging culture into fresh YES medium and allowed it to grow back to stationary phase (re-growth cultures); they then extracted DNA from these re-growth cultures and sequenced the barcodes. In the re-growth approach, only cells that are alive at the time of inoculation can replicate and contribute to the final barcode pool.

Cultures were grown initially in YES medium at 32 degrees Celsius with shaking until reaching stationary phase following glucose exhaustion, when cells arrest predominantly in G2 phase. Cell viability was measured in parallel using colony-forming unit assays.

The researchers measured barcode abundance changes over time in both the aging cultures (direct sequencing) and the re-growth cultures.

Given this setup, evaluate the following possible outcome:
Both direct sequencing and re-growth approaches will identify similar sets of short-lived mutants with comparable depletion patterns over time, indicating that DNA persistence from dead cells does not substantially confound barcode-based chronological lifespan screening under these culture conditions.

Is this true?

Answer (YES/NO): NO